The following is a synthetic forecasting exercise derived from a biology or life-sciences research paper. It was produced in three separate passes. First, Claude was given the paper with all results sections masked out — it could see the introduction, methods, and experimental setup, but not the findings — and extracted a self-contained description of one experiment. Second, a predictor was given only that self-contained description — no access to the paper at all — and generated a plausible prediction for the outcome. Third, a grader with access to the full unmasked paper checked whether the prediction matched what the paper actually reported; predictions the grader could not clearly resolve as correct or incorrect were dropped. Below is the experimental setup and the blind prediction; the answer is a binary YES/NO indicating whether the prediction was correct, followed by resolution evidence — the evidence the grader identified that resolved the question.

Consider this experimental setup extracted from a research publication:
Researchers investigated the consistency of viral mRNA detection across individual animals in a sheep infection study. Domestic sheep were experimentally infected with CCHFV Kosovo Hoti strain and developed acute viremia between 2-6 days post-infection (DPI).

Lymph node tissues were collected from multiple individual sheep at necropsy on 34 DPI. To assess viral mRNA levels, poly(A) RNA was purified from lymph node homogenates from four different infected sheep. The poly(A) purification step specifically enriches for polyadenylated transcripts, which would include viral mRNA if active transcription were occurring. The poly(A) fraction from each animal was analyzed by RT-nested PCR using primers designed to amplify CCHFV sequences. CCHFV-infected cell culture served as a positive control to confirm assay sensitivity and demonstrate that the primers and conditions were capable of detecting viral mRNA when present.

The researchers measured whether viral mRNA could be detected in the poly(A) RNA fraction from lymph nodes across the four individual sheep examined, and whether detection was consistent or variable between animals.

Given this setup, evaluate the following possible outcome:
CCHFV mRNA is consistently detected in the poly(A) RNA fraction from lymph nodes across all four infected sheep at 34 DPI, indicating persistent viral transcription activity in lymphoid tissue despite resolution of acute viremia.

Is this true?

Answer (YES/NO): NO